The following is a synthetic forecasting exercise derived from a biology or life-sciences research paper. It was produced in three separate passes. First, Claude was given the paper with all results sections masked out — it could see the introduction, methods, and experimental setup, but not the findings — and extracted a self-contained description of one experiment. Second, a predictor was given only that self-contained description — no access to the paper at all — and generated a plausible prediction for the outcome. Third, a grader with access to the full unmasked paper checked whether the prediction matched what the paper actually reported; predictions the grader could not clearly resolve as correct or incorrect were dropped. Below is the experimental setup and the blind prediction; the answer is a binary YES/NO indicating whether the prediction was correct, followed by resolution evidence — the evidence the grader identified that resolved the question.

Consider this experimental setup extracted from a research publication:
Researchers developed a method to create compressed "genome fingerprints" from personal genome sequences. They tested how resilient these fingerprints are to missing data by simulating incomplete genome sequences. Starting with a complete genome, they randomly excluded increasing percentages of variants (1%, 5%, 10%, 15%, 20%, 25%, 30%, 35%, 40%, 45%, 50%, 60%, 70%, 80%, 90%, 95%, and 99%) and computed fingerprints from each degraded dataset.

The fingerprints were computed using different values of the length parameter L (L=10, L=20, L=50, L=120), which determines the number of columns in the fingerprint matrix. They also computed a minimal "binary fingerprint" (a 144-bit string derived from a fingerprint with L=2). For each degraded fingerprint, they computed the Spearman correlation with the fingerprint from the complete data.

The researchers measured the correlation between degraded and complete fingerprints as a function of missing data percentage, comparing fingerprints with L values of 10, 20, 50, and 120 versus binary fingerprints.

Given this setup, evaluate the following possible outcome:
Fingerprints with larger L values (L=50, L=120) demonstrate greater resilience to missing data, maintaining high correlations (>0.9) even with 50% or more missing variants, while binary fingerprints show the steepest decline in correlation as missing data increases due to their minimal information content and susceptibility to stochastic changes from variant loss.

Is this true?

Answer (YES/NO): NO